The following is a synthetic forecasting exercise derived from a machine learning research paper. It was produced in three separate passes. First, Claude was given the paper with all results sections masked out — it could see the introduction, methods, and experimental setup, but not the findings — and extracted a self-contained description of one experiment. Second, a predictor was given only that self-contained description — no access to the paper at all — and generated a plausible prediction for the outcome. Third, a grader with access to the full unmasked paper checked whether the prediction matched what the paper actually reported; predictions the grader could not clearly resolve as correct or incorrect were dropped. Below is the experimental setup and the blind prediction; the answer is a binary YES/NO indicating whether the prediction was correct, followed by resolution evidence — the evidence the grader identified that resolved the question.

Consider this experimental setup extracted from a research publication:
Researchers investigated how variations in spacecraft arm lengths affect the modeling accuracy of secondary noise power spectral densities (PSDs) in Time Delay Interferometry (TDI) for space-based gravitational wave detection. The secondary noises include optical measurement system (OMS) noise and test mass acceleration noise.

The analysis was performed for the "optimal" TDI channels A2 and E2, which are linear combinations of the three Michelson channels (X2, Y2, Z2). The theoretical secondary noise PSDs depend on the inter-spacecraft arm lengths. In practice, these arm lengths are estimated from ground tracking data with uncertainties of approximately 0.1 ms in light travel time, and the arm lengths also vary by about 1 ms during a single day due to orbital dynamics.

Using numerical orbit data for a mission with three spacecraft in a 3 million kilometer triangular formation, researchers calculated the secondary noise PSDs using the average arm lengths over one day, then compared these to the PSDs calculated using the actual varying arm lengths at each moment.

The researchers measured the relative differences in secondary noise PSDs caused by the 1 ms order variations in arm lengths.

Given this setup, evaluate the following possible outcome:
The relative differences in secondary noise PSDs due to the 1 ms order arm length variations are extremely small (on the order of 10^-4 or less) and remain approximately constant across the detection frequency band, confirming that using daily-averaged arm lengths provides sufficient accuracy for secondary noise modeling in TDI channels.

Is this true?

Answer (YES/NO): NO